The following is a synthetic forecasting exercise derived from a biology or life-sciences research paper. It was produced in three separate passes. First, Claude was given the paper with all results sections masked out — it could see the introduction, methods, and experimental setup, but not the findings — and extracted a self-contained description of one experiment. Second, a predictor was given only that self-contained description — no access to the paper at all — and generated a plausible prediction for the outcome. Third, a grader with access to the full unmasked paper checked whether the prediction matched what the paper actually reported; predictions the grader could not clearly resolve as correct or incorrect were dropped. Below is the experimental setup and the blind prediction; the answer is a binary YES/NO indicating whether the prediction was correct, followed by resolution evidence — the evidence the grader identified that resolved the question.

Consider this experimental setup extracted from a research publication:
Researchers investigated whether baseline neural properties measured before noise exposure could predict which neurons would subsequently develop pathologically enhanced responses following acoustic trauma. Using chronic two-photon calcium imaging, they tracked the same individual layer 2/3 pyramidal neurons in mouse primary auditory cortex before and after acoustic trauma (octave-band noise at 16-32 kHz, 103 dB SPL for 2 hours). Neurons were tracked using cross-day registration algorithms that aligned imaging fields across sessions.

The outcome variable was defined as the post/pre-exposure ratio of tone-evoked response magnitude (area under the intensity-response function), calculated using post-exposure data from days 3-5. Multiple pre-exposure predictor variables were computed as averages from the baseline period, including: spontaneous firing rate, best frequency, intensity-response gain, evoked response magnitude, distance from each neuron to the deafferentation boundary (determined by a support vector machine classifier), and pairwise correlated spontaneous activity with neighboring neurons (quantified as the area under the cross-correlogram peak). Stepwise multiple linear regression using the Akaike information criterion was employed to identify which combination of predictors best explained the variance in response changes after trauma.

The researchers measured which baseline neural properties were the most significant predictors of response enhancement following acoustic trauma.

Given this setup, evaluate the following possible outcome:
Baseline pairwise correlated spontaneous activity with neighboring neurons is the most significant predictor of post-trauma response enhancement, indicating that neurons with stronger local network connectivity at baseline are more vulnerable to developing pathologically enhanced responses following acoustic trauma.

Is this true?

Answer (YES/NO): NO